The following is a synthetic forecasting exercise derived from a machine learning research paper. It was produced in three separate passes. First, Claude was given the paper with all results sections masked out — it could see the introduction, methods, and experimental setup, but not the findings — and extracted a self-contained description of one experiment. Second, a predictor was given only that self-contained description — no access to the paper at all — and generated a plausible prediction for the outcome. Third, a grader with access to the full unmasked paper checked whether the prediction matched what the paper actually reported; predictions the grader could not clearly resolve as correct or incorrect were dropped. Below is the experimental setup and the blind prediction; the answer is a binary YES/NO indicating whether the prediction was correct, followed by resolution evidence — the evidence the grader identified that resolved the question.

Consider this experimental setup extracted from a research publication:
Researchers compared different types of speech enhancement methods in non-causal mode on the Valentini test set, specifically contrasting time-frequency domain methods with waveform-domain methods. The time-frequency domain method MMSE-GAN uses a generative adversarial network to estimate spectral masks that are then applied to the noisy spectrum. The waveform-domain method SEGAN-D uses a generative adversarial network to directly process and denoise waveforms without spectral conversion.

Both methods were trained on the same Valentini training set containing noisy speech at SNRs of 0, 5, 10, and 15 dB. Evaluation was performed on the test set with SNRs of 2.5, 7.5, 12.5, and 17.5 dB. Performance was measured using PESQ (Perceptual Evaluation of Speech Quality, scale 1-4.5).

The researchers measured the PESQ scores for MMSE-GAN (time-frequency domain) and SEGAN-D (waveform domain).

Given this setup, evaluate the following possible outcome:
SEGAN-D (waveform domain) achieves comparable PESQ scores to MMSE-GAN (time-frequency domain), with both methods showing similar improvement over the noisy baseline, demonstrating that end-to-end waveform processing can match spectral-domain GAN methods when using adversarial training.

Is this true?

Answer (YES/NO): NO